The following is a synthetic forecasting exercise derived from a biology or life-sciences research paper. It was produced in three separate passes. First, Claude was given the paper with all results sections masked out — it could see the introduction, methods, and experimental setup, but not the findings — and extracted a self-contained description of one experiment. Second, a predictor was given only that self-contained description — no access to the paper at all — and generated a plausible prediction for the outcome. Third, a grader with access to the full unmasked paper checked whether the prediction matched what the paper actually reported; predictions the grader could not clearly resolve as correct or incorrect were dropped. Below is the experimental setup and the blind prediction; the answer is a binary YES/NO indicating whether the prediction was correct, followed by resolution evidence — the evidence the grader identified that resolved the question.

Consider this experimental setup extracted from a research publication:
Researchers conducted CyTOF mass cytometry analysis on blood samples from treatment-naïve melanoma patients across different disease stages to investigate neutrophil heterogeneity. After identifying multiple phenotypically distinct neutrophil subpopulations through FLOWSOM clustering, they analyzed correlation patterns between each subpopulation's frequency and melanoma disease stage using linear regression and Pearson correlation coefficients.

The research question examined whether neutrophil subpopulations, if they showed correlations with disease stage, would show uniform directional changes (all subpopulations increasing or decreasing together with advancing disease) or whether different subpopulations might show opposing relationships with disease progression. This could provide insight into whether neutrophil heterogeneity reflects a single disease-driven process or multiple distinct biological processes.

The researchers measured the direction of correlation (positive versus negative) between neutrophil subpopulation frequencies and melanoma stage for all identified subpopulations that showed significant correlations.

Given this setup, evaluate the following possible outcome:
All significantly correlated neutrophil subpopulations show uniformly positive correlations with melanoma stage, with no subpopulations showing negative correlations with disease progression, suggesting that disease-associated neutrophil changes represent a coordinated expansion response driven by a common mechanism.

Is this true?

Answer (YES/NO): NO